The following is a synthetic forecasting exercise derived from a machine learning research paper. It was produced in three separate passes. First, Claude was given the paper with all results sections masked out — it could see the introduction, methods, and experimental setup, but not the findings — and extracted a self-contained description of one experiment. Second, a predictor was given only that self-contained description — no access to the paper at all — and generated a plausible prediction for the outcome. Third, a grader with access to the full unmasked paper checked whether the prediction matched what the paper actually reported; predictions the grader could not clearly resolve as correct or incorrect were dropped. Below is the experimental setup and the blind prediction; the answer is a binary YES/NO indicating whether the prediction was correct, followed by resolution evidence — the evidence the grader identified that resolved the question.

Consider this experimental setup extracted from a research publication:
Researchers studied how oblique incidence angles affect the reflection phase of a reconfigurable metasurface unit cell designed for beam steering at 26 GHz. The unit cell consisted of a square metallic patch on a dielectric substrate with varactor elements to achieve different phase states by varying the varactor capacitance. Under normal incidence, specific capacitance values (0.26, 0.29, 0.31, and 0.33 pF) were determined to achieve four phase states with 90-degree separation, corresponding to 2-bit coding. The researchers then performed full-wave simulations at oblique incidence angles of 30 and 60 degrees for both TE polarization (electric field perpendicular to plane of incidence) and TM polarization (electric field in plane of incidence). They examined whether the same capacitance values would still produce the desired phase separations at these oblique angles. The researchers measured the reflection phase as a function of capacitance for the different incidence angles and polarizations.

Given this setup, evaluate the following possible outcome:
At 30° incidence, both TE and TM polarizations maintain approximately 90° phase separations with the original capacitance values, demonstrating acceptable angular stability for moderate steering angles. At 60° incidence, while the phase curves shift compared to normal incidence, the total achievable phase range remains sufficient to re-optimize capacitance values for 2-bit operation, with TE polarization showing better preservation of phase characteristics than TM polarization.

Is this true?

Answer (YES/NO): NO